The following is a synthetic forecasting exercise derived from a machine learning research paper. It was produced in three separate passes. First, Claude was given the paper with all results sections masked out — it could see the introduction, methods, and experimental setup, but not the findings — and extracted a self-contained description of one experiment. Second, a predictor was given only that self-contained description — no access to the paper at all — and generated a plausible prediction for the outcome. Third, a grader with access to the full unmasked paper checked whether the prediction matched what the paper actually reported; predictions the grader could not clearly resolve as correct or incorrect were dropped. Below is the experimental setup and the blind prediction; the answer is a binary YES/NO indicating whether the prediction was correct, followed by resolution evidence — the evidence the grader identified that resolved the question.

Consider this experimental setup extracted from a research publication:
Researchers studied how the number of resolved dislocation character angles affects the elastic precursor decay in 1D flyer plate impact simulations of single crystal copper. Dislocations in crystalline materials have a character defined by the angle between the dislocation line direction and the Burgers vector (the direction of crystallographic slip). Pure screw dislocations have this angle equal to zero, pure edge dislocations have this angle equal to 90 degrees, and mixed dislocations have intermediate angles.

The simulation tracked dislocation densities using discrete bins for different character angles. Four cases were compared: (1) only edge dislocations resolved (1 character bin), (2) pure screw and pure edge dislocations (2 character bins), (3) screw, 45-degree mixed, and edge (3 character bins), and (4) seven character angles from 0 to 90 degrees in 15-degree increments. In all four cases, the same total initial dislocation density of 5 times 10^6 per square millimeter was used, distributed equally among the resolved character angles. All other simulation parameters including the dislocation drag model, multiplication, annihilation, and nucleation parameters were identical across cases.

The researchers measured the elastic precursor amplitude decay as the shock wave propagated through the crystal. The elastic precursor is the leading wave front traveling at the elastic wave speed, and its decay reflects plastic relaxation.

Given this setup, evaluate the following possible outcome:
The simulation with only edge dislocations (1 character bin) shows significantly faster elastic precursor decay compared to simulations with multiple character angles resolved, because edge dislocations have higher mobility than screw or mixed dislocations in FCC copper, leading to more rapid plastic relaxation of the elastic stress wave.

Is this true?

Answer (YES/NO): NO